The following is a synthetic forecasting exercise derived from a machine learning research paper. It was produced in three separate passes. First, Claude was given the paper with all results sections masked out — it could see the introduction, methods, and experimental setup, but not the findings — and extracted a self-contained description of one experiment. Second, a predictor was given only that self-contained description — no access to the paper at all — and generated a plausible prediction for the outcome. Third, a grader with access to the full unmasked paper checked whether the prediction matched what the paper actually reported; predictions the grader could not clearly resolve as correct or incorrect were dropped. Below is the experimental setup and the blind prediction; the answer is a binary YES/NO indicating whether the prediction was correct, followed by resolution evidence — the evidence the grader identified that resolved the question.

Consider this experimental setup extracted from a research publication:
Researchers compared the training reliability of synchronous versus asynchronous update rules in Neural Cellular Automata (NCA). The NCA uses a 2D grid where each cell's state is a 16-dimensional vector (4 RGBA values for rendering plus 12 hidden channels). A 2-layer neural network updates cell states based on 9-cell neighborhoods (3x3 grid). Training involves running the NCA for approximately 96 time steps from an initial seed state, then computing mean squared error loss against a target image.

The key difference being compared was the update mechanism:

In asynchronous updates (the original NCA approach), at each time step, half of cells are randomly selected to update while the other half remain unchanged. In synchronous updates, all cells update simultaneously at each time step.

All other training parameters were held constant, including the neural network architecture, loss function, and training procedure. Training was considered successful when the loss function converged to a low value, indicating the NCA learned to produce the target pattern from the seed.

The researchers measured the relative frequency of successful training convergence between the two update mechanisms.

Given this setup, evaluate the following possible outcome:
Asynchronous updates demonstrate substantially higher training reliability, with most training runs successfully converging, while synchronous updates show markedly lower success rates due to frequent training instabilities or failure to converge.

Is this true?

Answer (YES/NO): YES